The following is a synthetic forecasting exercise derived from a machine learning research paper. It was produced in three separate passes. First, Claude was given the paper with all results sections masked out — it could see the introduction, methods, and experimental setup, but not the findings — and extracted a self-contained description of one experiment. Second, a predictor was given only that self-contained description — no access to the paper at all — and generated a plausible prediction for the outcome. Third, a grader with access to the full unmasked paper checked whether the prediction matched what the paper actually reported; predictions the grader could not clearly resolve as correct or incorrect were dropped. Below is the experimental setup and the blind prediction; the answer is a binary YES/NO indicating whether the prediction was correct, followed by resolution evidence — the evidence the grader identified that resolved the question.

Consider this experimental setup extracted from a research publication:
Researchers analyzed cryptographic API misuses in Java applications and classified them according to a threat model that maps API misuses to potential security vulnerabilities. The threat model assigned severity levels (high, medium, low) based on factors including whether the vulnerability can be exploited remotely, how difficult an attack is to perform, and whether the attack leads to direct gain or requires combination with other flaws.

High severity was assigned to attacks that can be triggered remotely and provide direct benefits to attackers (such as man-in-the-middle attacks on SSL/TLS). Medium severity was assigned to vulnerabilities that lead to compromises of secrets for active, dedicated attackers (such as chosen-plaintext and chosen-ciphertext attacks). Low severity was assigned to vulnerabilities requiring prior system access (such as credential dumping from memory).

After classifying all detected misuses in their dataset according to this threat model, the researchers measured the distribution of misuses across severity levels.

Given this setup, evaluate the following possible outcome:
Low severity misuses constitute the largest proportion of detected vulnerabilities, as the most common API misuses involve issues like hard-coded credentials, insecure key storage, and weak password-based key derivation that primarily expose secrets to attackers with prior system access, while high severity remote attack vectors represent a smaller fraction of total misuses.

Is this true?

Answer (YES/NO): NO